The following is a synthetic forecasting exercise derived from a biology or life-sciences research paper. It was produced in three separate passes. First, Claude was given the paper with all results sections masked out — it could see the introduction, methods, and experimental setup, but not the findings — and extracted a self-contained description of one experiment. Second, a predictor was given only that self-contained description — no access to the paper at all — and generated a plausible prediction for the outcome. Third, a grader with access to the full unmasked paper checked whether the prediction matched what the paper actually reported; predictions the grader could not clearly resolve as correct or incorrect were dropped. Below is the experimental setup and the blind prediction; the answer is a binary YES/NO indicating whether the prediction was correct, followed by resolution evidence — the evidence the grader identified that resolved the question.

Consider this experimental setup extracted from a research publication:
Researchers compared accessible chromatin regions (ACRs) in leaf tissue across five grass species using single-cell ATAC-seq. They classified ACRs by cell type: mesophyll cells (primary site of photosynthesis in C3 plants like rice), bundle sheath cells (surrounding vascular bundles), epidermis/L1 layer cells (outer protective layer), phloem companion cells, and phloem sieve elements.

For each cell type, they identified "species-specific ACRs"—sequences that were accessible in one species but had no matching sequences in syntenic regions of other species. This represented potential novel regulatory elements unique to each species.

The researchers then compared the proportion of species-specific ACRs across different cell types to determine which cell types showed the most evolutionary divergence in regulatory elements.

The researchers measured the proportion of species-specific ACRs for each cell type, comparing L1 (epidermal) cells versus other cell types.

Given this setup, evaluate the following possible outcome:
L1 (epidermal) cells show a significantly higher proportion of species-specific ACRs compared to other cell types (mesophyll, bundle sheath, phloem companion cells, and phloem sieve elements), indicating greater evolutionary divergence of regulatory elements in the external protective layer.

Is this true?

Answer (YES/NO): YES